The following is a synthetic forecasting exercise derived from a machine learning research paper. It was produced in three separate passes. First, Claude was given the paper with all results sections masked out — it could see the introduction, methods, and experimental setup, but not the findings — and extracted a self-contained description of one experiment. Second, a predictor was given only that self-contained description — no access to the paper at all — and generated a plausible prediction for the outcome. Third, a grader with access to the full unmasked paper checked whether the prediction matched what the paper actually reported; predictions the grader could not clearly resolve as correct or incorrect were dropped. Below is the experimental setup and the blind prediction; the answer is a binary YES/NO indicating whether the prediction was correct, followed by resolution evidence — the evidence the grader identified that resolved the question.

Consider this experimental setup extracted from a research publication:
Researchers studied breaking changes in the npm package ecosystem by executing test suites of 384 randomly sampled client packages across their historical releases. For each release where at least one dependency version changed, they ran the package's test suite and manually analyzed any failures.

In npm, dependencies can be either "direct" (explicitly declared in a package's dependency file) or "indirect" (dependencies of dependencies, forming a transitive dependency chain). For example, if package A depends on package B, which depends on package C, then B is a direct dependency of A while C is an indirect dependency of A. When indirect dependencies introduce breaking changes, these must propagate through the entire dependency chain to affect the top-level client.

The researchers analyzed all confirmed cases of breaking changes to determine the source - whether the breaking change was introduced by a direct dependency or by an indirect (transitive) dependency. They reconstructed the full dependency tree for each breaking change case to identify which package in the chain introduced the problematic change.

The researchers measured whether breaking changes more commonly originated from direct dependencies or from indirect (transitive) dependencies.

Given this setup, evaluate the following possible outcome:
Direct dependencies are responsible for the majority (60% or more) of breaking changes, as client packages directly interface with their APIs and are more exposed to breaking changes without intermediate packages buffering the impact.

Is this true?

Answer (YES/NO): NO